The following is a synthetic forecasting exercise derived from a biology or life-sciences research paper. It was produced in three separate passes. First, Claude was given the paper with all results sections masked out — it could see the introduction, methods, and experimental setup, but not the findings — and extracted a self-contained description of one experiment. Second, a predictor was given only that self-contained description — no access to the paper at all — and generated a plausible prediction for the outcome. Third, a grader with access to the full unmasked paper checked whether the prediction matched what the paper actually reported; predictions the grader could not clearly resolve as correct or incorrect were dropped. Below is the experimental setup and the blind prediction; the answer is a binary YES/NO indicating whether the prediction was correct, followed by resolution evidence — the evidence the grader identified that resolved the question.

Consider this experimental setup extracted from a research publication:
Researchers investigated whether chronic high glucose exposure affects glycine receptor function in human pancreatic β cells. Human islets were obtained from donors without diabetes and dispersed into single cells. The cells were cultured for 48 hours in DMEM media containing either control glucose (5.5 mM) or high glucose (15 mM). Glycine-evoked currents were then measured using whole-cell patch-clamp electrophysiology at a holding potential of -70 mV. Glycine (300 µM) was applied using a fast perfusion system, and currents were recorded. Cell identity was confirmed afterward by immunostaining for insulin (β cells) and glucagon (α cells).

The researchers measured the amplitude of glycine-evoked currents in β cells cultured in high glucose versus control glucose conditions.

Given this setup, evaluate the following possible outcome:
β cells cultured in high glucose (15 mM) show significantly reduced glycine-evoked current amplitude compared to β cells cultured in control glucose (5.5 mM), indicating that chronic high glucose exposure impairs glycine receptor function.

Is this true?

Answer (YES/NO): YES